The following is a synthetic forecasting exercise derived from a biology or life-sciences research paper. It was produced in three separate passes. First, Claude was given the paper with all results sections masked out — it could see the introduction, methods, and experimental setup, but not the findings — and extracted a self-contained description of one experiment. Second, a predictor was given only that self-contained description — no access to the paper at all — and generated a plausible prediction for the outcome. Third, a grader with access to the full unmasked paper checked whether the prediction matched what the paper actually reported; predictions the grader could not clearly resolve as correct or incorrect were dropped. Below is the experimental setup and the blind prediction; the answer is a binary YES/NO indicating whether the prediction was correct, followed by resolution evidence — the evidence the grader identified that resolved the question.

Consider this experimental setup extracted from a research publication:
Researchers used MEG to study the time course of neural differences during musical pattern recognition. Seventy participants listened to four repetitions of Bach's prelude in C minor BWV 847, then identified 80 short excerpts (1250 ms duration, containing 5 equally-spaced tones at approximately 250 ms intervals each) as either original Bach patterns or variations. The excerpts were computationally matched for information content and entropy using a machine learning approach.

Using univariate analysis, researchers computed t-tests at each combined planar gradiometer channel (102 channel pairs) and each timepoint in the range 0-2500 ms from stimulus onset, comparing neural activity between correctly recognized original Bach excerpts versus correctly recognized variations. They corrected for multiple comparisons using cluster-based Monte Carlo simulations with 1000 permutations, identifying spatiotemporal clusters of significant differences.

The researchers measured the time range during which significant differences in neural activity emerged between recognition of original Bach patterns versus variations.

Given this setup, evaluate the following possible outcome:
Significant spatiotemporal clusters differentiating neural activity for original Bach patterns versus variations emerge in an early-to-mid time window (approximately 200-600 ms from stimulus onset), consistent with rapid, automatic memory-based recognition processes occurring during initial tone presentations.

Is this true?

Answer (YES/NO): NO